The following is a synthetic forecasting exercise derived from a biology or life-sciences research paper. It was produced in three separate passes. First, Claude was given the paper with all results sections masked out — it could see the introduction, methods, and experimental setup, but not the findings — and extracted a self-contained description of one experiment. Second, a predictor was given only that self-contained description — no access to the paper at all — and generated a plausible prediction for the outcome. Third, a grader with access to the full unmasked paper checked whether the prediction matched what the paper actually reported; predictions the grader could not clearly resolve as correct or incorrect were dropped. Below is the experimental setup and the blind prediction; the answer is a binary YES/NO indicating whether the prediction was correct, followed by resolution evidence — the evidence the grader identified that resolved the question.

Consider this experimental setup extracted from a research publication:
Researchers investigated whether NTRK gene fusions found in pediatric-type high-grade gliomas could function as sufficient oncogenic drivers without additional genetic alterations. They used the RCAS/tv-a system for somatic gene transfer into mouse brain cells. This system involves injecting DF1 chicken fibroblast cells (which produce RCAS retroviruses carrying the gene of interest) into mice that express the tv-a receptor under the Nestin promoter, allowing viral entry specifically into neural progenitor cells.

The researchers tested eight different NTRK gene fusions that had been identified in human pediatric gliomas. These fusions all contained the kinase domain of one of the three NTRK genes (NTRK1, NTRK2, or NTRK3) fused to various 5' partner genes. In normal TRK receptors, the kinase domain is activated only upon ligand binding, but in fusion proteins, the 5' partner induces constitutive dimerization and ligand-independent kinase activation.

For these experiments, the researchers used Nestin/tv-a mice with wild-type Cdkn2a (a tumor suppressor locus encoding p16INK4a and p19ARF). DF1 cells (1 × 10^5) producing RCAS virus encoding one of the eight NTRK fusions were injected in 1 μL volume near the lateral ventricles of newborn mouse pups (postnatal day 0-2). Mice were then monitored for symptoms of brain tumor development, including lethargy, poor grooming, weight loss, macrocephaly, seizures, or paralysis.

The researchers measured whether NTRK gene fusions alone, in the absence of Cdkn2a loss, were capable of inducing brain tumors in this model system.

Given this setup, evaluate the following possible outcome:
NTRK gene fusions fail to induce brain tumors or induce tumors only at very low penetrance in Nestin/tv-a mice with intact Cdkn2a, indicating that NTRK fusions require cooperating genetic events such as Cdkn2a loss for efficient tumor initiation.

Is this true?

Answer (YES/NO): NO